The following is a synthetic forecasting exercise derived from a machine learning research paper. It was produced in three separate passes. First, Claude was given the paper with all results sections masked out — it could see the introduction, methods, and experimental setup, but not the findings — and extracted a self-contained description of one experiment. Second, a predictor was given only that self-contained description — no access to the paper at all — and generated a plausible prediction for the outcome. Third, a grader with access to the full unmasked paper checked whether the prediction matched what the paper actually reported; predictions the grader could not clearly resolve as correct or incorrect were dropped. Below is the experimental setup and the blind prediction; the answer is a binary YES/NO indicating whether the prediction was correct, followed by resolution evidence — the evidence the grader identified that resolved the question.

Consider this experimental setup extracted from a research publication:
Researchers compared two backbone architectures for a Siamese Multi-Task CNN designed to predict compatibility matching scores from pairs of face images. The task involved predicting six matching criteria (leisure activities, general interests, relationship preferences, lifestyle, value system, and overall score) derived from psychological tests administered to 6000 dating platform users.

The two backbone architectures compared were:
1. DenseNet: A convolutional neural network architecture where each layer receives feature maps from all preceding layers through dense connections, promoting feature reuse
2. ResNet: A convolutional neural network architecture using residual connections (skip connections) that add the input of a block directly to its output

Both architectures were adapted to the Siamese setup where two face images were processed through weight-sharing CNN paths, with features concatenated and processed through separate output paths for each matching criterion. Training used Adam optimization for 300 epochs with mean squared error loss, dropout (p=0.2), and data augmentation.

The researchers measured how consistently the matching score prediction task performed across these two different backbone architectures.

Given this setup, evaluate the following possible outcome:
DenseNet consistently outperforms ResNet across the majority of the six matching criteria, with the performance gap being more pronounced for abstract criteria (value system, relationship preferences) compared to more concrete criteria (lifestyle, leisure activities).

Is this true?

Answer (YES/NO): NO